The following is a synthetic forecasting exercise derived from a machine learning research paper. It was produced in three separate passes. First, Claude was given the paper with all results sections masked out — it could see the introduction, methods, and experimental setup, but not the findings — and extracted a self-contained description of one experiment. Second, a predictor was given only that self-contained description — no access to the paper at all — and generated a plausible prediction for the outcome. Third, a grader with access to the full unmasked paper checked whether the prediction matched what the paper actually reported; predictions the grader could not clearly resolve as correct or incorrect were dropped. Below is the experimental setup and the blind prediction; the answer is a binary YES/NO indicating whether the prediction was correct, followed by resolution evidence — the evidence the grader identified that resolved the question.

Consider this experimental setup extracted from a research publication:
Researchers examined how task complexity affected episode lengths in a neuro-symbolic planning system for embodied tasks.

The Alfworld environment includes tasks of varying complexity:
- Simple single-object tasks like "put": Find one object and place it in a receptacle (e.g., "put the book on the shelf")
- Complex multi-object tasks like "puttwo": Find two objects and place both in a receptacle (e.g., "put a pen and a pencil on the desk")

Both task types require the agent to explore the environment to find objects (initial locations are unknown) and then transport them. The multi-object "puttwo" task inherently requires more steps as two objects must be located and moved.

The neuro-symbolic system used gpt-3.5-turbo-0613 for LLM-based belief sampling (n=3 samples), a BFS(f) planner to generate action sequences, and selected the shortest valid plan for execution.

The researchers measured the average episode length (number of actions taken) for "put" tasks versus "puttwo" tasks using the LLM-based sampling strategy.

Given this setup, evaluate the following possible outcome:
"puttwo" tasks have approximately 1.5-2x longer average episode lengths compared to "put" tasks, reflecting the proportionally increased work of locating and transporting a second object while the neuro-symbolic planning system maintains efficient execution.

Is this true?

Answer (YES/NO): NO